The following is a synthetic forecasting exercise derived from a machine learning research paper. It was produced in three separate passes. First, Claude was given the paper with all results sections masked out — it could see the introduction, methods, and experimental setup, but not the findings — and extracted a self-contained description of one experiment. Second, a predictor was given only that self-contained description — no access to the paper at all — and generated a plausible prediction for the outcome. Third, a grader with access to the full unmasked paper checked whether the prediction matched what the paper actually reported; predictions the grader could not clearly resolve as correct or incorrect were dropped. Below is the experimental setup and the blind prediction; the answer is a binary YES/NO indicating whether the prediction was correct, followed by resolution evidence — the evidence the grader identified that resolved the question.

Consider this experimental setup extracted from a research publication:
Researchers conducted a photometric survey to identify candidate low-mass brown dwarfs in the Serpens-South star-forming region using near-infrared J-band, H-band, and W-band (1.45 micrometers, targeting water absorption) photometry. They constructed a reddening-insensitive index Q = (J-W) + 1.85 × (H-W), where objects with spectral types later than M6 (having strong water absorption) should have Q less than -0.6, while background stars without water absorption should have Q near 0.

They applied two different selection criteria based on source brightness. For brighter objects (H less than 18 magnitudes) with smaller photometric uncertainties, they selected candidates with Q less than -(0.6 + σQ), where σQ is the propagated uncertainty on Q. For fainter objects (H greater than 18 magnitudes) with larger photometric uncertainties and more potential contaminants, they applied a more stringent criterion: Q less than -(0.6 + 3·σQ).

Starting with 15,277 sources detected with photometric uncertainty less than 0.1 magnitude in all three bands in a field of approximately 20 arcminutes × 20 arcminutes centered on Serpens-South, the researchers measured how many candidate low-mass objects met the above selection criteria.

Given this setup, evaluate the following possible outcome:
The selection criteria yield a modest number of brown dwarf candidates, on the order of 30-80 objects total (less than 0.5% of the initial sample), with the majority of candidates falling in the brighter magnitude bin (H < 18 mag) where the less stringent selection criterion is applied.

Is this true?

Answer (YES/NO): NO